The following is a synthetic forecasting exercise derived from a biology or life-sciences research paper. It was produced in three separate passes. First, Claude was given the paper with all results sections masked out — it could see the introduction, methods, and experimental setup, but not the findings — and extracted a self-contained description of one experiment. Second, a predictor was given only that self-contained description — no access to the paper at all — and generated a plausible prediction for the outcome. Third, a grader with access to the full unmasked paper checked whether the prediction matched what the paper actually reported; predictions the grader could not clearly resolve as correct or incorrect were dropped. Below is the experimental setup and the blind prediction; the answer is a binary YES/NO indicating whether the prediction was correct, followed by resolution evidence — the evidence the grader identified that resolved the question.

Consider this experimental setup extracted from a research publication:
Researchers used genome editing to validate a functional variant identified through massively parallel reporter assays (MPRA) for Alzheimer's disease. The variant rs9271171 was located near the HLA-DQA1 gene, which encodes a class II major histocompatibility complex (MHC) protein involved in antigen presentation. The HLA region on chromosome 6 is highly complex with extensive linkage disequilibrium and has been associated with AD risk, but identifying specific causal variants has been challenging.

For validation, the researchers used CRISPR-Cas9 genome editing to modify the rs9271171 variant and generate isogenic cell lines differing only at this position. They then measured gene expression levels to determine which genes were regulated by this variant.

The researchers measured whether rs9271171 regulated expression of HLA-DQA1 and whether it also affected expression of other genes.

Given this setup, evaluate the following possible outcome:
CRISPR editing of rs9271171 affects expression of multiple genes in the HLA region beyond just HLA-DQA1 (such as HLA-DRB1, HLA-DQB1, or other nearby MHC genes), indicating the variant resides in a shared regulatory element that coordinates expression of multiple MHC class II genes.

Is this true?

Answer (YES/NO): NO